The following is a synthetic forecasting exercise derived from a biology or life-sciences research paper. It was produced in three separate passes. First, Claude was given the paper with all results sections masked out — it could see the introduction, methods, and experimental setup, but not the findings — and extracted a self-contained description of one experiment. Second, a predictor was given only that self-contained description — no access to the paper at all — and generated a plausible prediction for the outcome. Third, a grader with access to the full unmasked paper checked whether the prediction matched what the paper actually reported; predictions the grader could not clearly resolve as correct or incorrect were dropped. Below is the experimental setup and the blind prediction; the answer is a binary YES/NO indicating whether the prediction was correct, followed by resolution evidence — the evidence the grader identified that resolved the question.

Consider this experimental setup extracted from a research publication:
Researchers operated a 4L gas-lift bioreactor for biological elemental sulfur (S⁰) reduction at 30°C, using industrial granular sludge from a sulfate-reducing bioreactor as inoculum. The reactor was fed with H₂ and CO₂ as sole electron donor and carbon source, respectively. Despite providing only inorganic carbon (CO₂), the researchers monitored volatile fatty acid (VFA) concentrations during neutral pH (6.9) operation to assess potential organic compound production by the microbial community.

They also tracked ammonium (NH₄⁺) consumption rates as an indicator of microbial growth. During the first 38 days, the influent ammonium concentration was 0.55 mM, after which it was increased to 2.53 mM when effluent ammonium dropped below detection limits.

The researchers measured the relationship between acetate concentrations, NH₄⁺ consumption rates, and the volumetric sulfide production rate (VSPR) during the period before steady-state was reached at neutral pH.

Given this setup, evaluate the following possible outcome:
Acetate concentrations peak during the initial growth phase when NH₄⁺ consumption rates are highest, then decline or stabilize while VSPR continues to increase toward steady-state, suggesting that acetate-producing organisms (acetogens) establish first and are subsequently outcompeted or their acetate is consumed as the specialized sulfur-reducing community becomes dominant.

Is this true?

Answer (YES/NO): NO